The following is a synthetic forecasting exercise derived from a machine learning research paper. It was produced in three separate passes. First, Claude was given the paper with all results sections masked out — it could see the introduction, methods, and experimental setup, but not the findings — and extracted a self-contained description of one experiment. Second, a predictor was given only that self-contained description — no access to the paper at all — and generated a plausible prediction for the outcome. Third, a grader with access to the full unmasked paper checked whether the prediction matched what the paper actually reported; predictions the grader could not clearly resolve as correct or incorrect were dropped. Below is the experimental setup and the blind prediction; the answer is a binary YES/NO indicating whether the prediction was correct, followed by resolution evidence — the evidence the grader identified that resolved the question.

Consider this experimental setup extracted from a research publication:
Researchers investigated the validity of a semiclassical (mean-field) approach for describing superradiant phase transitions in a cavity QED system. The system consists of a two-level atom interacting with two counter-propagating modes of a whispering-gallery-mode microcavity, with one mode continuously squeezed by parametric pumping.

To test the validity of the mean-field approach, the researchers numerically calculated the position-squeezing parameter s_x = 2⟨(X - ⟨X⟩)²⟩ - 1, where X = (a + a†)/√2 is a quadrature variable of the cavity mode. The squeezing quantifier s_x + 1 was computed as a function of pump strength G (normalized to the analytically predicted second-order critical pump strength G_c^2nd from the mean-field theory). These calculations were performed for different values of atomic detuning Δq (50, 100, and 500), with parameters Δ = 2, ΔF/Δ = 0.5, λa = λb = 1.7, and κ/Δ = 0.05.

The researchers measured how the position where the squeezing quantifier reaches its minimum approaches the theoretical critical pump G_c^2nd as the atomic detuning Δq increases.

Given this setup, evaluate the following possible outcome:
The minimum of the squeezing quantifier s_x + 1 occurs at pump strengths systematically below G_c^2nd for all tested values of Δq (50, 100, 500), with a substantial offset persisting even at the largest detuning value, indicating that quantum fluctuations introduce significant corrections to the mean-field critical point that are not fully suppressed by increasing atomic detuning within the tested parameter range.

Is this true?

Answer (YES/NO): NO